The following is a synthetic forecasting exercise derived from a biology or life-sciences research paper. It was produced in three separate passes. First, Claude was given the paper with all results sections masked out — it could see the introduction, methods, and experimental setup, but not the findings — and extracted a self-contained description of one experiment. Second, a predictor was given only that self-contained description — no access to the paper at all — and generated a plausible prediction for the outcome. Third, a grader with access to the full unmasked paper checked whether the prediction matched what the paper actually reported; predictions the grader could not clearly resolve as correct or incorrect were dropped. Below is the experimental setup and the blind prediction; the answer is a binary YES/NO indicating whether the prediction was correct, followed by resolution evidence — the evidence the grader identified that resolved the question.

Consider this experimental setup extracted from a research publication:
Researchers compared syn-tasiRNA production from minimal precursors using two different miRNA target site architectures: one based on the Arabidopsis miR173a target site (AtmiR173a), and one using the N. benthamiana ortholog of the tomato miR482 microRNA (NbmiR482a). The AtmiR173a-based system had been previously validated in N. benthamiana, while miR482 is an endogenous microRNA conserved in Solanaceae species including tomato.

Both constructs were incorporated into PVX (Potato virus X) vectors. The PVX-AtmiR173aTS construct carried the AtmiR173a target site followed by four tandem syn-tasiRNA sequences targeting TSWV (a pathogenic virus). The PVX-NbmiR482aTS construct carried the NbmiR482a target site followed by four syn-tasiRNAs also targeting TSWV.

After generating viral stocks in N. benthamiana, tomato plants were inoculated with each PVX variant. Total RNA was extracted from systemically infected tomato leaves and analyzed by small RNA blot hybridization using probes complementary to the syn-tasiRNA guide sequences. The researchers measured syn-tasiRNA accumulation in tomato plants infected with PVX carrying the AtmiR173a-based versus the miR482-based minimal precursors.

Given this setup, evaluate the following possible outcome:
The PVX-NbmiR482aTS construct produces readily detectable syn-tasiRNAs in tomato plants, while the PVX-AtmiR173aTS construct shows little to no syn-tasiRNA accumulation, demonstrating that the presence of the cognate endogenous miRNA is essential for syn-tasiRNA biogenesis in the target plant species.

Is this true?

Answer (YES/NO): YES